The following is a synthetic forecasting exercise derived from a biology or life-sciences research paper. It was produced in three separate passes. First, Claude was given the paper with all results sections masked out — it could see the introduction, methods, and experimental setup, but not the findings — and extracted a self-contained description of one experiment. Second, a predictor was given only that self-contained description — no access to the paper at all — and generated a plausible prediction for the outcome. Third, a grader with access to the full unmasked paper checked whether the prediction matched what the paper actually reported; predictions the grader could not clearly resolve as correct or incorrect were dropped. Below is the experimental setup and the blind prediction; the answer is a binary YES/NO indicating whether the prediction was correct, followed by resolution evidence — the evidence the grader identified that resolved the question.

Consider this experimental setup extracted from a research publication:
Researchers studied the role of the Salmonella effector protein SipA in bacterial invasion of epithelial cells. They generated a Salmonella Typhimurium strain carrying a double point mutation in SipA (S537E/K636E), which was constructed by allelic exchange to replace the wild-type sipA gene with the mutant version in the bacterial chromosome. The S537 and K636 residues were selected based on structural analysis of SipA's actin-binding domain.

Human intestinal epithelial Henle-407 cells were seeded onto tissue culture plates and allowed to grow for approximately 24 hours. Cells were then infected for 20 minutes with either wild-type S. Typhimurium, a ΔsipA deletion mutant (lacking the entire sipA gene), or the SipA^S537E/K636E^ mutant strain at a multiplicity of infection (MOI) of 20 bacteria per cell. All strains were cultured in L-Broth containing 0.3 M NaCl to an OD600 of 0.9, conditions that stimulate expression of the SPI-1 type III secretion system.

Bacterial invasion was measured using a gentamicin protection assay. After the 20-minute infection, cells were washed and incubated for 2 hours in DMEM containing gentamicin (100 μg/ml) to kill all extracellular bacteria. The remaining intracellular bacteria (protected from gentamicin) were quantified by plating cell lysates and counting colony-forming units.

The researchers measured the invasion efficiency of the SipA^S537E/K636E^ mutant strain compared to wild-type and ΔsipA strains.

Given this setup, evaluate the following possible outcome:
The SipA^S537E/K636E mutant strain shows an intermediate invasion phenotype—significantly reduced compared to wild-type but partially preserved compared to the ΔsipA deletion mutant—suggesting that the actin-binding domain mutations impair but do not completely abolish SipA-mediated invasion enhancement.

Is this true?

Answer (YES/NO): NO